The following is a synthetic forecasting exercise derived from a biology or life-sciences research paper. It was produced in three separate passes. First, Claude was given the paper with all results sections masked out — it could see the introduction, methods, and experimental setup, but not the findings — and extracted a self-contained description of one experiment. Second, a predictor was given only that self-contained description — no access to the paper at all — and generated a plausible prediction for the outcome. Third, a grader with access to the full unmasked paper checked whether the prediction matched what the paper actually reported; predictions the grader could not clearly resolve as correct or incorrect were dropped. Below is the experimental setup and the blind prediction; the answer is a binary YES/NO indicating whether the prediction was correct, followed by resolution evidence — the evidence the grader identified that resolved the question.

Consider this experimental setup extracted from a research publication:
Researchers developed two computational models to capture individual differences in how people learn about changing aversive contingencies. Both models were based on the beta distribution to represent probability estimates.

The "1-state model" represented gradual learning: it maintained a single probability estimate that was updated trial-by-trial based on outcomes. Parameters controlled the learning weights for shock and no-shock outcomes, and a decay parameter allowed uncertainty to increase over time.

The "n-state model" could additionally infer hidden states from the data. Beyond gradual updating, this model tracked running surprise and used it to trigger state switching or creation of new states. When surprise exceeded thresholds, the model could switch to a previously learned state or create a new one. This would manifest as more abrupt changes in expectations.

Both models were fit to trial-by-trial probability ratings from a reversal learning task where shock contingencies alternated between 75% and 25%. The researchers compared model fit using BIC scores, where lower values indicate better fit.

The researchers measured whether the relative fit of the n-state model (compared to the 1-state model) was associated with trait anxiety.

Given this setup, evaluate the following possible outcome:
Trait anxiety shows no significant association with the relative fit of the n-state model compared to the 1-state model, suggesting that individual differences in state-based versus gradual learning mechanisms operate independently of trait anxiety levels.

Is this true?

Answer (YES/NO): NO